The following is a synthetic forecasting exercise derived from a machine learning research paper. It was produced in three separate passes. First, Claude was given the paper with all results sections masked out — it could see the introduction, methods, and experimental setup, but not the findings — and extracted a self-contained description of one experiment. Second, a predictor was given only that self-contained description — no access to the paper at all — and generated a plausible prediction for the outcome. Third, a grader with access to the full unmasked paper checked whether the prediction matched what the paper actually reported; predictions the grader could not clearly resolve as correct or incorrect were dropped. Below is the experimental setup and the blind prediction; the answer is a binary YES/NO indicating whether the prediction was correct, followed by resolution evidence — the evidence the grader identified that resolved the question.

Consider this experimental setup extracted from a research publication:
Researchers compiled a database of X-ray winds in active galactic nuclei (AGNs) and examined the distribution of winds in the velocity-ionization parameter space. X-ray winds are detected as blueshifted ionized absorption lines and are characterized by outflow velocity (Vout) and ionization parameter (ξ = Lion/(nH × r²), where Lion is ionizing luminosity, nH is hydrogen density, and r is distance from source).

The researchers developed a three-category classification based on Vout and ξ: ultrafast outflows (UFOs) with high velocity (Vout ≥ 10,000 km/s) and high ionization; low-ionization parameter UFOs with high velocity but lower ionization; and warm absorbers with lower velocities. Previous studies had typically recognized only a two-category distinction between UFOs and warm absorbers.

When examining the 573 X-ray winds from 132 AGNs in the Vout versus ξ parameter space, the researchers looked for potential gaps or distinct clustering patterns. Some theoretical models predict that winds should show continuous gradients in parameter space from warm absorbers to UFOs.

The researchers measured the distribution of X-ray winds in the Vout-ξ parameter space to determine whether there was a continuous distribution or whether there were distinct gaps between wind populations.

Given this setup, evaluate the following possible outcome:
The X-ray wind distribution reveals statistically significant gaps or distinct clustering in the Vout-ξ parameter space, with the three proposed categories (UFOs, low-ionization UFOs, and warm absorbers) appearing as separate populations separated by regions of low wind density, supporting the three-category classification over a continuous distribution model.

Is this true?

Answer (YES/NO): NO